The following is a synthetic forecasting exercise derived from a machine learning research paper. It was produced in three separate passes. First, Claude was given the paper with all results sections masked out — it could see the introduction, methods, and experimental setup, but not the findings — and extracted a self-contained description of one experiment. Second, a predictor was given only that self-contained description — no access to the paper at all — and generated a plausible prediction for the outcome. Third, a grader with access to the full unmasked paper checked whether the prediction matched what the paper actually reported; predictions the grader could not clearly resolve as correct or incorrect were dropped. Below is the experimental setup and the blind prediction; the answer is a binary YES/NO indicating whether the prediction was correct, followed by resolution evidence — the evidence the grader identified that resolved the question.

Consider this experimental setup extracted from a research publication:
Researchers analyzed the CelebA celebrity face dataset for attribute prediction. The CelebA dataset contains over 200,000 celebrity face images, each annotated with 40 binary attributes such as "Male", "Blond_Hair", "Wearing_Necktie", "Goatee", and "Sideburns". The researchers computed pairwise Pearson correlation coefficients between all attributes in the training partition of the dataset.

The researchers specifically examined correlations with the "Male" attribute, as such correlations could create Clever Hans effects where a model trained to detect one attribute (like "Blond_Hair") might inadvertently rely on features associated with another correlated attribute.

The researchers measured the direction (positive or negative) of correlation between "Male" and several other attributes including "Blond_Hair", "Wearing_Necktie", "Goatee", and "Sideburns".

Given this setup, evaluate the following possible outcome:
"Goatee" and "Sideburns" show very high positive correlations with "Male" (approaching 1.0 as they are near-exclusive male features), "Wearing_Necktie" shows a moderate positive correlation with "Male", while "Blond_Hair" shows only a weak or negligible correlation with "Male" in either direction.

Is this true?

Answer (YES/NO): NO